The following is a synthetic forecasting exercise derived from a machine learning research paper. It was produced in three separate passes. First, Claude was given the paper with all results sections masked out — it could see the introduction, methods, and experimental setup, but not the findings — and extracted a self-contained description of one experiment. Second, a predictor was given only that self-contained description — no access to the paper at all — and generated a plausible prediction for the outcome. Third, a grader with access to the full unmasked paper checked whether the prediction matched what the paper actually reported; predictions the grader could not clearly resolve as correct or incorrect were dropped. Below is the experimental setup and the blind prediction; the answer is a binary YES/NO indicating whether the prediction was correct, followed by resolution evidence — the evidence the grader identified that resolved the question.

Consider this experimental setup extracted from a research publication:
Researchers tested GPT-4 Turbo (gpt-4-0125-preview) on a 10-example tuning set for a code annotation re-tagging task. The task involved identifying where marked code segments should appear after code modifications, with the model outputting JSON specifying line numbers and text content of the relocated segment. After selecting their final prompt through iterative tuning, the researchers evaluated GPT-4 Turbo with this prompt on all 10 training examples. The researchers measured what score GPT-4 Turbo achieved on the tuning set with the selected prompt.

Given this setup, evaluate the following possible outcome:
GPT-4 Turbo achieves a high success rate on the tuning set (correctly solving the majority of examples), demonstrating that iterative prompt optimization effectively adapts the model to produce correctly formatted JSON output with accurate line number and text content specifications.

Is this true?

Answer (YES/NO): YES